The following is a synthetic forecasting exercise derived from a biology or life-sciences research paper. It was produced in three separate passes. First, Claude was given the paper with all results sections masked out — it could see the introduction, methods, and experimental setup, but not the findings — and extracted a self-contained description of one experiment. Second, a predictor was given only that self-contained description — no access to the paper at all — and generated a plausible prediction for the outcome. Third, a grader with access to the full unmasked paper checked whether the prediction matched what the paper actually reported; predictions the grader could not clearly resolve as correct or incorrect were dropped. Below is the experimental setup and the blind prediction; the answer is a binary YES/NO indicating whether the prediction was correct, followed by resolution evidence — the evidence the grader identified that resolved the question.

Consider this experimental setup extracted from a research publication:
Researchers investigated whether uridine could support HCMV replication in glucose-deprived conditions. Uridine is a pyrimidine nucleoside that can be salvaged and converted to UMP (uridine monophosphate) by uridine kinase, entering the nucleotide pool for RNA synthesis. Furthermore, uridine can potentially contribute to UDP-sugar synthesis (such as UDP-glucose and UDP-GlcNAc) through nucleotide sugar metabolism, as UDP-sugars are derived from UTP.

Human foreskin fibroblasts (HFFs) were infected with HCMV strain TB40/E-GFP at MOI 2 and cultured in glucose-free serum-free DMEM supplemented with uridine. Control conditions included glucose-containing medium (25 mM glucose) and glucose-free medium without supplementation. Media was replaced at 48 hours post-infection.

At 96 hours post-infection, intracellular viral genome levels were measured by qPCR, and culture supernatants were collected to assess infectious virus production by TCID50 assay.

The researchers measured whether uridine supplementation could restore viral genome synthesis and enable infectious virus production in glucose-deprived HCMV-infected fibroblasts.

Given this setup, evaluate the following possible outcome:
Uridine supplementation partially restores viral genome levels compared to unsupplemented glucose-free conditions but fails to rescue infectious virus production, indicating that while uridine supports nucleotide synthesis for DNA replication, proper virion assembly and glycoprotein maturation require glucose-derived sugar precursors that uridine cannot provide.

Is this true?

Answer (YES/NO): NO